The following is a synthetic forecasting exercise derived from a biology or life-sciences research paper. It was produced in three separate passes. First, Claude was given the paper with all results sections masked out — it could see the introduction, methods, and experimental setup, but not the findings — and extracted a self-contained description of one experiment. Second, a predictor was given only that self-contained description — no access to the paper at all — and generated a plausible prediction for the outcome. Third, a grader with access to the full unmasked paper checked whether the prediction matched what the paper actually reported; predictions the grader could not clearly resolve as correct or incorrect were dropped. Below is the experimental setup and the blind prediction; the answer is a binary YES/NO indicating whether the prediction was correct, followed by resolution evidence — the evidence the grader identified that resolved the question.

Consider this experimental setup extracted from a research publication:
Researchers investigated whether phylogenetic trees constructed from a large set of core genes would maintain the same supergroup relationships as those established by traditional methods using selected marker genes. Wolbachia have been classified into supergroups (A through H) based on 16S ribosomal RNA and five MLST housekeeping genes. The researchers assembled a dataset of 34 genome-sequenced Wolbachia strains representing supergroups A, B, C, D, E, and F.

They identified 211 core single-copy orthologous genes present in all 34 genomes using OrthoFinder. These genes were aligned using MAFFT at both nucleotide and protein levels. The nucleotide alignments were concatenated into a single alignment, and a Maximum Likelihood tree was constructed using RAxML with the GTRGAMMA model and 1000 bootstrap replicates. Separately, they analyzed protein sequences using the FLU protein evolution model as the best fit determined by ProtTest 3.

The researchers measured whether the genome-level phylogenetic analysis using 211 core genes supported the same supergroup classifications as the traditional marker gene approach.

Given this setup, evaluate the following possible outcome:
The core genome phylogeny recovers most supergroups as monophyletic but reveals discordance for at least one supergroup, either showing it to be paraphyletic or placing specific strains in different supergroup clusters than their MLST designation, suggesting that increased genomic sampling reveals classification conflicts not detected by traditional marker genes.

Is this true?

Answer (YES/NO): NO